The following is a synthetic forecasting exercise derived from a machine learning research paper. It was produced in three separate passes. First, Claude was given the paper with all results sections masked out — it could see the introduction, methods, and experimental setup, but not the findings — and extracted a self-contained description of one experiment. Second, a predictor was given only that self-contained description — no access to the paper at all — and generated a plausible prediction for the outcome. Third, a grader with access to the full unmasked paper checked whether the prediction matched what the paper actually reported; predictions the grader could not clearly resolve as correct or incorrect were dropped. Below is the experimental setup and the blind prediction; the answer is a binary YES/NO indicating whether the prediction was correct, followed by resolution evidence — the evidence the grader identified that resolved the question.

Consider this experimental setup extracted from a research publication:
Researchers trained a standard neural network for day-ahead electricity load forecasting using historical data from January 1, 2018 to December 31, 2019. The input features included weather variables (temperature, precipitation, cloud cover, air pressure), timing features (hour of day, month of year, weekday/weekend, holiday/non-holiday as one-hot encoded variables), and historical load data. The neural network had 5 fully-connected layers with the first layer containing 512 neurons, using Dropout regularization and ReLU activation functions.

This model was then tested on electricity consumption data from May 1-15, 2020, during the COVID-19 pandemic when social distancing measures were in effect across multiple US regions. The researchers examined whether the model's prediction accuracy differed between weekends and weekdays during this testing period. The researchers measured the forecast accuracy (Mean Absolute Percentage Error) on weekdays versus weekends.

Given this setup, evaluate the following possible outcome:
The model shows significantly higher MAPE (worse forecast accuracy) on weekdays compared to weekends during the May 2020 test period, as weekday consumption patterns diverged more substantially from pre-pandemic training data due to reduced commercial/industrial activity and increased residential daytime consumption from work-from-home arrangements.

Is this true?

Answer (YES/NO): YES